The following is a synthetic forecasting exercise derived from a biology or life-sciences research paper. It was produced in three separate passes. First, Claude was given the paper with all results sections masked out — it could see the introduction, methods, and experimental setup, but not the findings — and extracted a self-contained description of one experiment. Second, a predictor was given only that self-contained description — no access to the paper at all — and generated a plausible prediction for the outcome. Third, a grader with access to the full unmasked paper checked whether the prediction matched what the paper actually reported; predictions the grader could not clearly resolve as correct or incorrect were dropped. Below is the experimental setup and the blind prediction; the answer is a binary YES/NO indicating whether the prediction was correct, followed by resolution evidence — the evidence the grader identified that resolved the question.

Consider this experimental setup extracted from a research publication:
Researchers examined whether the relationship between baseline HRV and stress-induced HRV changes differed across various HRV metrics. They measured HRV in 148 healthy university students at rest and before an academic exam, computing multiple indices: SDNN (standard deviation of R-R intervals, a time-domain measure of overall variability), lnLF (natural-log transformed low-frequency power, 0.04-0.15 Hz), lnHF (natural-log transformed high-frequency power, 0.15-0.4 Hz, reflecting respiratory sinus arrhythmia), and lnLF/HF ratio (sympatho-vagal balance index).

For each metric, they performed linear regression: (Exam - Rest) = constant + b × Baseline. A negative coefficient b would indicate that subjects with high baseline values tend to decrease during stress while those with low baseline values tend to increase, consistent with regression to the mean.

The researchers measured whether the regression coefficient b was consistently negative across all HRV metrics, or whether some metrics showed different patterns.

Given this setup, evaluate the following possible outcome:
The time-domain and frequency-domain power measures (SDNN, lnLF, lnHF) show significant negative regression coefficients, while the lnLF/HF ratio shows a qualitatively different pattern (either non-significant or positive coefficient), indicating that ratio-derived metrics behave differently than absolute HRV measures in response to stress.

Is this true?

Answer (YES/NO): NO